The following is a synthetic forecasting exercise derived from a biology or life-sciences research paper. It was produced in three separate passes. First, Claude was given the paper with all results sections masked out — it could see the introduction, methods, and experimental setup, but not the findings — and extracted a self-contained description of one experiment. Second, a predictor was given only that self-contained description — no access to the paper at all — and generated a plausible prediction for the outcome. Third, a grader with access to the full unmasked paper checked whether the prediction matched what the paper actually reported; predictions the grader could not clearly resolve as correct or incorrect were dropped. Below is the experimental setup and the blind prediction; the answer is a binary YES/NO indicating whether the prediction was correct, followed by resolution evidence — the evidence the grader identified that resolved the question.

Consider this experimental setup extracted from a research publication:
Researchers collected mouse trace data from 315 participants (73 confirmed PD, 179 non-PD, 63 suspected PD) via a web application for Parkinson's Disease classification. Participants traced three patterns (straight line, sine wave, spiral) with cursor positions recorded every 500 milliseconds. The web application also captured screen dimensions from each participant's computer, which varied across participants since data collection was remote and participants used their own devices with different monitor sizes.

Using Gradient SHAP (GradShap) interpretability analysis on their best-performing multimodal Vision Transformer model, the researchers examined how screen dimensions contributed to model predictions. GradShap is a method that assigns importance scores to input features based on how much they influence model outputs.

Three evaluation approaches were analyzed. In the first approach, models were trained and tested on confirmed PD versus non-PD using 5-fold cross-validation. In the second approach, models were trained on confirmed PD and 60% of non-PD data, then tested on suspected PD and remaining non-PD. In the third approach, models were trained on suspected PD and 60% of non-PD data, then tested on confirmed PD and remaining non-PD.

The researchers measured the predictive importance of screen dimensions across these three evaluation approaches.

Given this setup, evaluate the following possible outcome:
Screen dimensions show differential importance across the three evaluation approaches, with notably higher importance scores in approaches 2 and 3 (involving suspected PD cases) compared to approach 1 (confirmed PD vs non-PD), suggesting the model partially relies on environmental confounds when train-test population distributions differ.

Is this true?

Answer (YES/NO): NO